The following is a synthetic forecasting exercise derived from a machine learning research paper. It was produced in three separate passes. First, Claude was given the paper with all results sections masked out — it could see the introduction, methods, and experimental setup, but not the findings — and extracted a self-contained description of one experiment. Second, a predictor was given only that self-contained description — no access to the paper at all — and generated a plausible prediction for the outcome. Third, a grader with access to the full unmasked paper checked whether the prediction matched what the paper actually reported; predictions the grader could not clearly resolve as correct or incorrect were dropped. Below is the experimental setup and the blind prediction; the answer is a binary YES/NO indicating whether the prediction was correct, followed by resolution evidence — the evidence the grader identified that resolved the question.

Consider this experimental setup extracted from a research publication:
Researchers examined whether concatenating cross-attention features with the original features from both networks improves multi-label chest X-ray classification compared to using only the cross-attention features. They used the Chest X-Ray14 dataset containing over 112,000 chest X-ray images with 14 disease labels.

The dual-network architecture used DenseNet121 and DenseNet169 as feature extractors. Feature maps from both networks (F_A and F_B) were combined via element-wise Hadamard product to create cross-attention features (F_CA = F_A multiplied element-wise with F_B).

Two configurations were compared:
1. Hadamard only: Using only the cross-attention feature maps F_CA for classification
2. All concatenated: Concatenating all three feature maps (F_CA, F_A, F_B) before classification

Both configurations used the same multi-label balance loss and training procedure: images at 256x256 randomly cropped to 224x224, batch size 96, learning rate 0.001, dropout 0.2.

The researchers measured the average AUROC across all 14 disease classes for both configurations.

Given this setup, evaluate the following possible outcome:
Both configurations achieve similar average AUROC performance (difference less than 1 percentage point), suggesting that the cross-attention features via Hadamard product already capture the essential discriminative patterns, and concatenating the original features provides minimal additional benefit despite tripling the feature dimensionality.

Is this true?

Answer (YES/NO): YES